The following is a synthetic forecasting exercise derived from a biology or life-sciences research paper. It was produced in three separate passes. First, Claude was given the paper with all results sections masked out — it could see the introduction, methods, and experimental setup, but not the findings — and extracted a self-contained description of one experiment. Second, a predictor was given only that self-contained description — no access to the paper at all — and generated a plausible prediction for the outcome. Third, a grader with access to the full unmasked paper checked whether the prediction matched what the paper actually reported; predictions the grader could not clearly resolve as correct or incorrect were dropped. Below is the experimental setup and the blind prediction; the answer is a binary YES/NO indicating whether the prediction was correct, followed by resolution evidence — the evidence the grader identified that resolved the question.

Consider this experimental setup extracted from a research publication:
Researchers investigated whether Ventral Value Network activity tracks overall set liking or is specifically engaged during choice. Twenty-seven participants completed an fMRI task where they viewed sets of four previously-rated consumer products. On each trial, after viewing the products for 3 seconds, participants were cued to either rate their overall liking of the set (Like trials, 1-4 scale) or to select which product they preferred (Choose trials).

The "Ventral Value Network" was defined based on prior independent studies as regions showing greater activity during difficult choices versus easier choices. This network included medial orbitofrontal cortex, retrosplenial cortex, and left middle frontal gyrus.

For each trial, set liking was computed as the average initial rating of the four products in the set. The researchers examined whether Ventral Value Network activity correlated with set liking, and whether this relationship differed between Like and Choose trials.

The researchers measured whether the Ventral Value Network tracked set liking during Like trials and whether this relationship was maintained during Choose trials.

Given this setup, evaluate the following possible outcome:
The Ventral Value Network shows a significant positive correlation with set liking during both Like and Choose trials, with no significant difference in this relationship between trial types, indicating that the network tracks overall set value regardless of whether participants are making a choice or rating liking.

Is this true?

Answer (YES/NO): YES